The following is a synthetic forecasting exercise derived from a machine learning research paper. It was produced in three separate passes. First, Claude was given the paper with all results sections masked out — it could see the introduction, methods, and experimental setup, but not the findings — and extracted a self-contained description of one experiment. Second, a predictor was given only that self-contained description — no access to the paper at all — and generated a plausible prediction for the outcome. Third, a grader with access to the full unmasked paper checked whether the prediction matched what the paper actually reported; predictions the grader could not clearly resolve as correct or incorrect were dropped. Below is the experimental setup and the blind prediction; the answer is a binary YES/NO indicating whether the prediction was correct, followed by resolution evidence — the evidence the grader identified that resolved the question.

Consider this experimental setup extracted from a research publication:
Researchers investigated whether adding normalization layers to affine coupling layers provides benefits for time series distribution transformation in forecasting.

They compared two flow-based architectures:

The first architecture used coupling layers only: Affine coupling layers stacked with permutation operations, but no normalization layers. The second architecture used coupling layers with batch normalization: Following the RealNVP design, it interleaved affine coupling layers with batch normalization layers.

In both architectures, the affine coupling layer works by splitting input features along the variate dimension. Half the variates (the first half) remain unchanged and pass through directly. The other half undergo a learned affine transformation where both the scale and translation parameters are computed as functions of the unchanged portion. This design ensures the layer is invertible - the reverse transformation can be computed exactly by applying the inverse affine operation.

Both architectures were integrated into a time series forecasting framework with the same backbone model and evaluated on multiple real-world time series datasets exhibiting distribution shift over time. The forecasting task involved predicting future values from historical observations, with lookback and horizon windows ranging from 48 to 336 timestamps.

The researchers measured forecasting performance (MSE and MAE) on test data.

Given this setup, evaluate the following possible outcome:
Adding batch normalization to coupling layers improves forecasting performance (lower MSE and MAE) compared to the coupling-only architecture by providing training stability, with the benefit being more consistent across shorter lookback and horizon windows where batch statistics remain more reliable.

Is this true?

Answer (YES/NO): NO